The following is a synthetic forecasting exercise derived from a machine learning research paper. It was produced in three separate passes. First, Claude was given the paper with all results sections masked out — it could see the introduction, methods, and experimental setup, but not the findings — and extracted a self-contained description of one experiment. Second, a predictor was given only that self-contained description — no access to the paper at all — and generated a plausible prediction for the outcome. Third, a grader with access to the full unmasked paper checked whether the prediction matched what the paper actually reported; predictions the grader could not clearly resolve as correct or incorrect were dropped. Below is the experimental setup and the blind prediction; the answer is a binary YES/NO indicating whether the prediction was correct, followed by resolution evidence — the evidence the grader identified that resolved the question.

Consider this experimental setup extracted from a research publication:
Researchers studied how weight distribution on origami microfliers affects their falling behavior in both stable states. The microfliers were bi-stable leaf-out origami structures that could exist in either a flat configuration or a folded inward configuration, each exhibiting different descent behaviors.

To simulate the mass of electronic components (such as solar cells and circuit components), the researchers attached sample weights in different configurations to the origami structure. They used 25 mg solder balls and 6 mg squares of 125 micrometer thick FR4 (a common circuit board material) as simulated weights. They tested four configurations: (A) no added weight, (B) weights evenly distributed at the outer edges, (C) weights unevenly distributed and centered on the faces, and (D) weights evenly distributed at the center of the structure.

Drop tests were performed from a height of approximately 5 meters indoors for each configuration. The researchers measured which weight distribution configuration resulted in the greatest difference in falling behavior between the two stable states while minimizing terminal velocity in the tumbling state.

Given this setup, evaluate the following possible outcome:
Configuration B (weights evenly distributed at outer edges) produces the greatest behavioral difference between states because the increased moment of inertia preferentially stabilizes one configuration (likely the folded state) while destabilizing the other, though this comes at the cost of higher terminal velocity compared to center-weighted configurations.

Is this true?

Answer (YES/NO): NO